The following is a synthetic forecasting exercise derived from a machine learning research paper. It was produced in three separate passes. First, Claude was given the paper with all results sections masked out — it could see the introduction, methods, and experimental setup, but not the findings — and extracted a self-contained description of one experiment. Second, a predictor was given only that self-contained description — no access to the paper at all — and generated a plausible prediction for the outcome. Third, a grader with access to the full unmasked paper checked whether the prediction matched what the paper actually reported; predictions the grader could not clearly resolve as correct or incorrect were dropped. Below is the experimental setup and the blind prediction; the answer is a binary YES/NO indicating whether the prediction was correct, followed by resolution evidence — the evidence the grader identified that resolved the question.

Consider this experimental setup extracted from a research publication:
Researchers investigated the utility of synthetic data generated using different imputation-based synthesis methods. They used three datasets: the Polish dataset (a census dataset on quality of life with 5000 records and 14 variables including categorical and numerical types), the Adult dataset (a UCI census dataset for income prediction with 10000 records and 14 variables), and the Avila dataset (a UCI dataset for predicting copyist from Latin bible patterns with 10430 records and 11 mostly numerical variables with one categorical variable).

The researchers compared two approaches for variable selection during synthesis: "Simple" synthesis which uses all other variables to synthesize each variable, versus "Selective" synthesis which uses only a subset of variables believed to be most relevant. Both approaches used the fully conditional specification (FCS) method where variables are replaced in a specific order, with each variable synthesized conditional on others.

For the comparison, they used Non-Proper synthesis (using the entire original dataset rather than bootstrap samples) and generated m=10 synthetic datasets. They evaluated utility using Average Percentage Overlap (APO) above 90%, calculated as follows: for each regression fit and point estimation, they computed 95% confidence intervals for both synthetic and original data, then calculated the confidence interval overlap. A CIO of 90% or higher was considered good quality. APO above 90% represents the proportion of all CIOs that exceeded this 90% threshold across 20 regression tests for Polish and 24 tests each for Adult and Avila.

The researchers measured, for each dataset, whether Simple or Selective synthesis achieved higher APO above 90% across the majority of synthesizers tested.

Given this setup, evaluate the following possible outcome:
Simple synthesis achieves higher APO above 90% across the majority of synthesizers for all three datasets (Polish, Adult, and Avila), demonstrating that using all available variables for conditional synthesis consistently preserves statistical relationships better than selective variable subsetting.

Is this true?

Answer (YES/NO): YES